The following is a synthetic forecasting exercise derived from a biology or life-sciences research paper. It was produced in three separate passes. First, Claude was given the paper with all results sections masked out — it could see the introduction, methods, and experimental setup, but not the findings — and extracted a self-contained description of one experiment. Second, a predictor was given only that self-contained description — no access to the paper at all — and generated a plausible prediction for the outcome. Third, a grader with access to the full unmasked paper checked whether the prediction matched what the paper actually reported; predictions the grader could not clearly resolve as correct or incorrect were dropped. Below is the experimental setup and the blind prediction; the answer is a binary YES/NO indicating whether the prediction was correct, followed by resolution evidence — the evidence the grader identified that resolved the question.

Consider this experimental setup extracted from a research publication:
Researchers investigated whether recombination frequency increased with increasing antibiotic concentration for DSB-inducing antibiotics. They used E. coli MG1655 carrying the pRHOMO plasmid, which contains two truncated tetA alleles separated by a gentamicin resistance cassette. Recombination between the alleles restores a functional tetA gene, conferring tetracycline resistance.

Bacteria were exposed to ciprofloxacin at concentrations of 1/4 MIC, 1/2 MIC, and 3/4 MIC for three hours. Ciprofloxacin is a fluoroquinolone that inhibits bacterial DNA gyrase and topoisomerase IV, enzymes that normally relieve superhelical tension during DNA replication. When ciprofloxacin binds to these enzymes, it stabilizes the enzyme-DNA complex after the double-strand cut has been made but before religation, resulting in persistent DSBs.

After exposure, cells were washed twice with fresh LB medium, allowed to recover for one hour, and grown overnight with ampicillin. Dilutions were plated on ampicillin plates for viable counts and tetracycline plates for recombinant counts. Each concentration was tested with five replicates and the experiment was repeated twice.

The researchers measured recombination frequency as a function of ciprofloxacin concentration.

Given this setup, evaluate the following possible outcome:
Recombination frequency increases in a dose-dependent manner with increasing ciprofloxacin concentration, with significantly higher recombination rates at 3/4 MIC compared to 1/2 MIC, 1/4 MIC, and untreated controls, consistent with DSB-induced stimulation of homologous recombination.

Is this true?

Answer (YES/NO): YES